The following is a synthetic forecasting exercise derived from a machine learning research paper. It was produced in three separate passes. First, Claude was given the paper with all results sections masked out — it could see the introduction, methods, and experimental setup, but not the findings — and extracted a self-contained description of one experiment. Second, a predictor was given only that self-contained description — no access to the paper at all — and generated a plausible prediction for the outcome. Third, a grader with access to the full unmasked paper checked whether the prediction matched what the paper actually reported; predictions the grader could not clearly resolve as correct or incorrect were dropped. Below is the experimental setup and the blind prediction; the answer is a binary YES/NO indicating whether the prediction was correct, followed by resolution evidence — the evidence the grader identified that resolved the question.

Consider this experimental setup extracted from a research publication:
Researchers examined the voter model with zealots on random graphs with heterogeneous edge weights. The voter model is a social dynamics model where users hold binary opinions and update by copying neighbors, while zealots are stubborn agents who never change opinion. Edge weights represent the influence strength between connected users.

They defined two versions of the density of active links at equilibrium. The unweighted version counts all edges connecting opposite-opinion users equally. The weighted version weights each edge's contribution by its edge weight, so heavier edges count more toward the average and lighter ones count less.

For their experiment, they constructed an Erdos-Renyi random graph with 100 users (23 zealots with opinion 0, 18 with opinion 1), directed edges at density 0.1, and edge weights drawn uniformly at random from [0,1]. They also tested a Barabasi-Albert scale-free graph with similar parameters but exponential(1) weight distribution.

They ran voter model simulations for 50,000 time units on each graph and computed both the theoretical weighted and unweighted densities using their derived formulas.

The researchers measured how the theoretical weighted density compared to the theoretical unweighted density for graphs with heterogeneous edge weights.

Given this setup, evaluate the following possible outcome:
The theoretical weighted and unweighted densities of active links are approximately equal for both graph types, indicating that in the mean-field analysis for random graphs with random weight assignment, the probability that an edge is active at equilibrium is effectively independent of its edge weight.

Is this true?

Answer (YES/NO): YES